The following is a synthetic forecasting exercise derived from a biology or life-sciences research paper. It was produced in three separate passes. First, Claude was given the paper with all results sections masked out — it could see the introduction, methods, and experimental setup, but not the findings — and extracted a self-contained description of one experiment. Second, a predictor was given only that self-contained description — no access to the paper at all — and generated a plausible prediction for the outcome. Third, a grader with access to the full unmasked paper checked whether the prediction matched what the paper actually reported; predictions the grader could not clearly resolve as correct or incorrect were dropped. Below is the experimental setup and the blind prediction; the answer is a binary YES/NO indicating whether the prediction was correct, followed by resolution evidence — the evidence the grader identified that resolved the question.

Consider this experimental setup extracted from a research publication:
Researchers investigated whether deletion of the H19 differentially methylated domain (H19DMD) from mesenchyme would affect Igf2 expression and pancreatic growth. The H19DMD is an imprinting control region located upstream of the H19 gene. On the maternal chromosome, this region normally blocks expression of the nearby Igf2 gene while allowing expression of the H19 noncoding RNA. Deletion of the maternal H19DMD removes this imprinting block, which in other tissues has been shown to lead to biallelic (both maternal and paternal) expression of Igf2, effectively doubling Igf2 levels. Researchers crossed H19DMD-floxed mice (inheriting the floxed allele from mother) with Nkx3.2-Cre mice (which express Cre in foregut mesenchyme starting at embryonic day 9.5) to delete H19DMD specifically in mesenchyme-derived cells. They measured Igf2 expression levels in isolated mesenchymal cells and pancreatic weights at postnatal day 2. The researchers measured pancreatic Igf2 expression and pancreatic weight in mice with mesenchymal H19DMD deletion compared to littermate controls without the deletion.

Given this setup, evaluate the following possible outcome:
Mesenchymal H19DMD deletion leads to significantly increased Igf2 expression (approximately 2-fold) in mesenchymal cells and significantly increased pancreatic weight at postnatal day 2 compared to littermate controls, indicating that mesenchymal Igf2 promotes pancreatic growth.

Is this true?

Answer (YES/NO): NO